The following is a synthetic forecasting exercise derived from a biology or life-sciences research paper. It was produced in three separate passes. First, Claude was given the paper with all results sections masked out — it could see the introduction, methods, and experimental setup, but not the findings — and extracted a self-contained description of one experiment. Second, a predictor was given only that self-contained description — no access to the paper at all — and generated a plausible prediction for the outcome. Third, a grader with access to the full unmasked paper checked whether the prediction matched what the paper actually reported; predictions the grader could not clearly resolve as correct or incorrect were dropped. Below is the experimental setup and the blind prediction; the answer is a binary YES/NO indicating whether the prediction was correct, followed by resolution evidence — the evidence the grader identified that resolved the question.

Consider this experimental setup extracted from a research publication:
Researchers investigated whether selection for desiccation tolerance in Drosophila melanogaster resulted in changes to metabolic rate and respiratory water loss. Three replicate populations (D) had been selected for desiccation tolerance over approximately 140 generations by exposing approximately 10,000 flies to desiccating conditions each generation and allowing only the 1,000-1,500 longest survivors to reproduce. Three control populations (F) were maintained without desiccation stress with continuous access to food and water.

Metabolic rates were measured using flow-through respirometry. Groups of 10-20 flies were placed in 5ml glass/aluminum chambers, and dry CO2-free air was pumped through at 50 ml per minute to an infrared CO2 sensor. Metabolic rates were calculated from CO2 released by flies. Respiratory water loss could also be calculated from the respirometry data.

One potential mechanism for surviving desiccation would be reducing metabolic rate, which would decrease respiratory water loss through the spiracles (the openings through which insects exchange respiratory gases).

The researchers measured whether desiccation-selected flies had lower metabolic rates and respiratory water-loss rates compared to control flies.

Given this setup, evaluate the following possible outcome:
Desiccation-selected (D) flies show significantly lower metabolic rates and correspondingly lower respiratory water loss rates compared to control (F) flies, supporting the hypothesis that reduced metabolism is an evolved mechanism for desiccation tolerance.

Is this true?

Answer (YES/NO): NO